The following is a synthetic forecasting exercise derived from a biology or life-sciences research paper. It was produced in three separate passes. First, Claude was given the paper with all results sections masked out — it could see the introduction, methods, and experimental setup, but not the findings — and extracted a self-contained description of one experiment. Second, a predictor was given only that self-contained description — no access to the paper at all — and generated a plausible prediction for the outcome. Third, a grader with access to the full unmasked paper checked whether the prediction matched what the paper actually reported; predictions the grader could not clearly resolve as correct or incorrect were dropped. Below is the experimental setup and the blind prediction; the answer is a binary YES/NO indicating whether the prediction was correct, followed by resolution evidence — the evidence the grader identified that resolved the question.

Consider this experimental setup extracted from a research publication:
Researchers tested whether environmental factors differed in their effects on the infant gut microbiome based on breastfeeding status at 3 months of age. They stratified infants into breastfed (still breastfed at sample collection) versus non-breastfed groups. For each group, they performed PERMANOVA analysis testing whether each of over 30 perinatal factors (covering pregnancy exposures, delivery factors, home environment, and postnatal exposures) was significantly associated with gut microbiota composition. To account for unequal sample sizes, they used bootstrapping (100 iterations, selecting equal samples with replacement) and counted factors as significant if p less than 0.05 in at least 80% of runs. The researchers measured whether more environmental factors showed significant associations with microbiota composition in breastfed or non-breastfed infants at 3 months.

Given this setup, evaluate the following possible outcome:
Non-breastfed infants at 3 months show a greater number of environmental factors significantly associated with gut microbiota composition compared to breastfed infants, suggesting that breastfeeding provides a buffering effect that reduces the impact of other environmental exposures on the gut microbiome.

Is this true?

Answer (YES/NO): YES